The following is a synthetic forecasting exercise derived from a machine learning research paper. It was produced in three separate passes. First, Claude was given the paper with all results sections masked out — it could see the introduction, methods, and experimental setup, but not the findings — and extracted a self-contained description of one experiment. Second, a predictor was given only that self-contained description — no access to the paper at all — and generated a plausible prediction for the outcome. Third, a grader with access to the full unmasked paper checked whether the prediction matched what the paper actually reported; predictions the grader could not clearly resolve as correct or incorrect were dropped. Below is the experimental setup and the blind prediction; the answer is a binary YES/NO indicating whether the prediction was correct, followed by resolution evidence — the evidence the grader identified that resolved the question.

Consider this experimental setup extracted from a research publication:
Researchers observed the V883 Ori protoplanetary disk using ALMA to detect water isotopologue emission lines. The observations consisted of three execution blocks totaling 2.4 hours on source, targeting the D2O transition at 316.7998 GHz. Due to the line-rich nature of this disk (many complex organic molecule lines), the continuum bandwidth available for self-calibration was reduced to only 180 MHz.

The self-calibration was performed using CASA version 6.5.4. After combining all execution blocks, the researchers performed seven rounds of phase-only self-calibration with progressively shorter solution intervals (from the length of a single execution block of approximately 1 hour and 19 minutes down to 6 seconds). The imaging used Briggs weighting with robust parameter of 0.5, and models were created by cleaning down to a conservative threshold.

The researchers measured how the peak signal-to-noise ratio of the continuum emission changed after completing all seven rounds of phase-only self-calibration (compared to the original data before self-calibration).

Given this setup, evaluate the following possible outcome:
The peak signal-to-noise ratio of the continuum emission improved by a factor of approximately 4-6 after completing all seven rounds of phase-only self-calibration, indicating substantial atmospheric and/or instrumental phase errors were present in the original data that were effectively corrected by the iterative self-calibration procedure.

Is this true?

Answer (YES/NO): NO